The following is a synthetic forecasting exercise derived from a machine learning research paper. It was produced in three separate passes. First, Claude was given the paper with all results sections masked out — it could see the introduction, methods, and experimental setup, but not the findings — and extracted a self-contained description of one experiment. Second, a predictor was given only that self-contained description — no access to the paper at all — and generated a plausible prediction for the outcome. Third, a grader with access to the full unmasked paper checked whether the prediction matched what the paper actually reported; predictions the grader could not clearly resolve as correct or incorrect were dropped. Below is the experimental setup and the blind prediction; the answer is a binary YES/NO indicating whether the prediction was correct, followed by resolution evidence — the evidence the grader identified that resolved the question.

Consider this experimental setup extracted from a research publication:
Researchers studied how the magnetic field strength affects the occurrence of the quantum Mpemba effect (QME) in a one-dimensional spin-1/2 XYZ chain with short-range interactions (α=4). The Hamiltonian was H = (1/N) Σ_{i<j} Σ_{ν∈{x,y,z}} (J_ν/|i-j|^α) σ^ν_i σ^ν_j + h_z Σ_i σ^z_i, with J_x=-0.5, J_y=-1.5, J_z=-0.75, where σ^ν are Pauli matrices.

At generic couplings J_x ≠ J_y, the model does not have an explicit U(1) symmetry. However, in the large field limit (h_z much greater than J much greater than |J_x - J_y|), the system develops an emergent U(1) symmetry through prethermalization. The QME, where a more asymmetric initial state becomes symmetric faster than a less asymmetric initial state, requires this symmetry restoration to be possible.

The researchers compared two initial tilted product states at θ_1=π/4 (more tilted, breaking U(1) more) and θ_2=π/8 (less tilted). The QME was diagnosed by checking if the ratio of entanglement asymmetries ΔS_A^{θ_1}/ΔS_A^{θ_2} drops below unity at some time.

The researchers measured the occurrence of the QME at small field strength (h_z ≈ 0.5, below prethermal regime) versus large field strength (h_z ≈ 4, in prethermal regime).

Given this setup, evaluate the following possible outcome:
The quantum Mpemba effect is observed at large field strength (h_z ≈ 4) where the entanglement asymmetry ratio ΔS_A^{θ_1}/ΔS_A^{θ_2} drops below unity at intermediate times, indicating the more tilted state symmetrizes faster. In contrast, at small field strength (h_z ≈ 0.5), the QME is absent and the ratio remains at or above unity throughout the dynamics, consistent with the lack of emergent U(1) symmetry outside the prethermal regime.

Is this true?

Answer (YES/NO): YES